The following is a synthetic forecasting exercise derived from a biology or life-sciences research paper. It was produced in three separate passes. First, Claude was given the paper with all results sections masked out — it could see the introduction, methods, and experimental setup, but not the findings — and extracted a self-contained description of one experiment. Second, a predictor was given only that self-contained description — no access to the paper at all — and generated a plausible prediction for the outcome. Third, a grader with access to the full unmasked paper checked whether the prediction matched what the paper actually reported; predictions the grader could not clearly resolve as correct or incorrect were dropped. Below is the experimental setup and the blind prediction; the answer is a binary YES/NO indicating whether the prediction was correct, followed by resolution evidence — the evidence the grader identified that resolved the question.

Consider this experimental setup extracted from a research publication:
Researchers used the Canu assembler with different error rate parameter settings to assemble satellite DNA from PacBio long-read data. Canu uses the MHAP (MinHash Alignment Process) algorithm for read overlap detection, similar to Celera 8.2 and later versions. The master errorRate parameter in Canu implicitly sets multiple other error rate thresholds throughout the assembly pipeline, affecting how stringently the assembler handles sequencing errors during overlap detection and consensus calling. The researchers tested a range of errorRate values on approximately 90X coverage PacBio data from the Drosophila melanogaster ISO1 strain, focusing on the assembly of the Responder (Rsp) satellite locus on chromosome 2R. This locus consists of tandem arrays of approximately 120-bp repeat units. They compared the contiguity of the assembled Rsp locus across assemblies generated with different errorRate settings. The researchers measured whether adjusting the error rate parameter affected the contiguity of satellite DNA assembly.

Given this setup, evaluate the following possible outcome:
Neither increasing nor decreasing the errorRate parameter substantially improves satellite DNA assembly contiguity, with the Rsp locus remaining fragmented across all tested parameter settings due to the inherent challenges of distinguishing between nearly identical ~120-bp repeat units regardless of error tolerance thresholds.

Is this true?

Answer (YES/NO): NO